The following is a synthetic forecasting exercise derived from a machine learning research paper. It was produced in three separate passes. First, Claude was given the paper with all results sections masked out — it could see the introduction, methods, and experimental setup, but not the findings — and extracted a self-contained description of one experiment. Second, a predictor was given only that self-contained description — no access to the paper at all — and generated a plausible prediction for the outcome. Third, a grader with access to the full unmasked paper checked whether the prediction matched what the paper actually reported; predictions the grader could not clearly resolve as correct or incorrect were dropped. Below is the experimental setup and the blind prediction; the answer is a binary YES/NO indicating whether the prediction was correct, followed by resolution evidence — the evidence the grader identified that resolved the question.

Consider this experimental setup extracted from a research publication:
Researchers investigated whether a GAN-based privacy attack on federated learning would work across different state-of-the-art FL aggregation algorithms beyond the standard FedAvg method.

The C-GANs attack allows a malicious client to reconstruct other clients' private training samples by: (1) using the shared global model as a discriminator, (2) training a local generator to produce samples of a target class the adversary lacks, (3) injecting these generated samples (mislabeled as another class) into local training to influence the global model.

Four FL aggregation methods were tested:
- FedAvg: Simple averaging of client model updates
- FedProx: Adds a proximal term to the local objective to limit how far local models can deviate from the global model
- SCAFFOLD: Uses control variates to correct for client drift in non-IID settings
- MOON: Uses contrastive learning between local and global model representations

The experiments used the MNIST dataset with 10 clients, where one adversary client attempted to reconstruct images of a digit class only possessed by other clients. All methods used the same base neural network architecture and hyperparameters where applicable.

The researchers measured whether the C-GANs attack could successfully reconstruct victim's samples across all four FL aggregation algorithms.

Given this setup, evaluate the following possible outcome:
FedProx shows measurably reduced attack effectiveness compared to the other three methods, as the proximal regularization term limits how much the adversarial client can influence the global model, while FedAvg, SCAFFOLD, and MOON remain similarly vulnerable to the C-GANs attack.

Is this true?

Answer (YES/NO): NO